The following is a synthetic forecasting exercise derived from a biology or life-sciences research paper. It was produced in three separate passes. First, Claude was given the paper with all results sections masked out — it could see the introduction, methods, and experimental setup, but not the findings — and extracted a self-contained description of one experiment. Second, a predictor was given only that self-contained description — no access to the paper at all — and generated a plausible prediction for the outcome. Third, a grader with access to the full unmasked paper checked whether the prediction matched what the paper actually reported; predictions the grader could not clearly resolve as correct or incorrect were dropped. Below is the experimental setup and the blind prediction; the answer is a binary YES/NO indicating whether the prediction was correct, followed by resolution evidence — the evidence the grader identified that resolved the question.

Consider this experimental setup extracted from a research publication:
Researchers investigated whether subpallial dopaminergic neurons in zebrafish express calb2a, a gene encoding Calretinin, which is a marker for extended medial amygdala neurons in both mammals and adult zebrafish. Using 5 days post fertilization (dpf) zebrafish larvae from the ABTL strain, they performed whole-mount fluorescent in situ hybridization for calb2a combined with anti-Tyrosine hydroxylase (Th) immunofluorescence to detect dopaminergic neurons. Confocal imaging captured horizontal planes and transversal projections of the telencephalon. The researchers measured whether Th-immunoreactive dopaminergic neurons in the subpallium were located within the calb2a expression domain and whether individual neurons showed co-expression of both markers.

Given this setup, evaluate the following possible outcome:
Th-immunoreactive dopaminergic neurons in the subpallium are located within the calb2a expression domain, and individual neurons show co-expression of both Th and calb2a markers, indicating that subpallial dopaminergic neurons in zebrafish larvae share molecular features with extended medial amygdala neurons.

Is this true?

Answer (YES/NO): YES